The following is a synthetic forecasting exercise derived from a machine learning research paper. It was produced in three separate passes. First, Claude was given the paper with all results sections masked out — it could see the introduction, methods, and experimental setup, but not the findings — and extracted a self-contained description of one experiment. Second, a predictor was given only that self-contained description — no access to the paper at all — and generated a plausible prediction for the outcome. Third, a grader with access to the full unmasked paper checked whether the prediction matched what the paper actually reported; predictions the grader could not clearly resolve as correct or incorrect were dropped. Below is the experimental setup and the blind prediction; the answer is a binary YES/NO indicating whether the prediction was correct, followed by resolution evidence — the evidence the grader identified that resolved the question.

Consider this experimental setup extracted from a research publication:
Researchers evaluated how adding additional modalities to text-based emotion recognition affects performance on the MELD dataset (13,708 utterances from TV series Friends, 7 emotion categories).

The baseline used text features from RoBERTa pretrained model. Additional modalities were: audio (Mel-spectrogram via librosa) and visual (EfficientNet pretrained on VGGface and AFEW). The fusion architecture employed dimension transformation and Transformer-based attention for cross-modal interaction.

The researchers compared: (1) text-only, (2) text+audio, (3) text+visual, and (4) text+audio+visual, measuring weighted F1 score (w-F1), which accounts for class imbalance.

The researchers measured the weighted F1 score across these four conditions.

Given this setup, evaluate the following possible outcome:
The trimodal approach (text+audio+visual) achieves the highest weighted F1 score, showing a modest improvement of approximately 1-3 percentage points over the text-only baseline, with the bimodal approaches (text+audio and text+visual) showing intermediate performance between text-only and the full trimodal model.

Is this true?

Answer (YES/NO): YES